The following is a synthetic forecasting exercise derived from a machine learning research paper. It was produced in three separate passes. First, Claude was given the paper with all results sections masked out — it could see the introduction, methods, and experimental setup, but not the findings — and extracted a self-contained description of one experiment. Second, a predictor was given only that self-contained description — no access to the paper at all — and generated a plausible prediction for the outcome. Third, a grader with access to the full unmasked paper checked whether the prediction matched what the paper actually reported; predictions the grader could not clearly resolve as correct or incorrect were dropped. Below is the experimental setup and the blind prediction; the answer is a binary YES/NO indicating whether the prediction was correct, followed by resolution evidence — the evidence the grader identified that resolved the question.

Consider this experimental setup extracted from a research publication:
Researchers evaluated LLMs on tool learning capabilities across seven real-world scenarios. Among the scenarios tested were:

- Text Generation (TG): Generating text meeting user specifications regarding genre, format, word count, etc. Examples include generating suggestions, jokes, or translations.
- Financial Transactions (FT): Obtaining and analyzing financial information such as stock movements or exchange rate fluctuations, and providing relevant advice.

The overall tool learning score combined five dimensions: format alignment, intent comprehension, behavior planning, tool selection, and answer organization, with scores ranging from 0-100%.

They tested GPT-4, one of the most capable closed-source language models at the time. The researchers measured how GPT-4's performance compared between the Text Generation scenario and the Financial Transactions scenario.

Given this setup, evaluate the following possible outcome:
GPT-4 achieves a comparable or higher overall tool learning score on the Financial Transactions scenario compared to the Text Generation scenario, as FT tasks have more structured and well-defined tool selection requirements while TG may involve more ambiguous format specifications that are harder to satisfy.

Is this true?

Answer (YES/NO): NO